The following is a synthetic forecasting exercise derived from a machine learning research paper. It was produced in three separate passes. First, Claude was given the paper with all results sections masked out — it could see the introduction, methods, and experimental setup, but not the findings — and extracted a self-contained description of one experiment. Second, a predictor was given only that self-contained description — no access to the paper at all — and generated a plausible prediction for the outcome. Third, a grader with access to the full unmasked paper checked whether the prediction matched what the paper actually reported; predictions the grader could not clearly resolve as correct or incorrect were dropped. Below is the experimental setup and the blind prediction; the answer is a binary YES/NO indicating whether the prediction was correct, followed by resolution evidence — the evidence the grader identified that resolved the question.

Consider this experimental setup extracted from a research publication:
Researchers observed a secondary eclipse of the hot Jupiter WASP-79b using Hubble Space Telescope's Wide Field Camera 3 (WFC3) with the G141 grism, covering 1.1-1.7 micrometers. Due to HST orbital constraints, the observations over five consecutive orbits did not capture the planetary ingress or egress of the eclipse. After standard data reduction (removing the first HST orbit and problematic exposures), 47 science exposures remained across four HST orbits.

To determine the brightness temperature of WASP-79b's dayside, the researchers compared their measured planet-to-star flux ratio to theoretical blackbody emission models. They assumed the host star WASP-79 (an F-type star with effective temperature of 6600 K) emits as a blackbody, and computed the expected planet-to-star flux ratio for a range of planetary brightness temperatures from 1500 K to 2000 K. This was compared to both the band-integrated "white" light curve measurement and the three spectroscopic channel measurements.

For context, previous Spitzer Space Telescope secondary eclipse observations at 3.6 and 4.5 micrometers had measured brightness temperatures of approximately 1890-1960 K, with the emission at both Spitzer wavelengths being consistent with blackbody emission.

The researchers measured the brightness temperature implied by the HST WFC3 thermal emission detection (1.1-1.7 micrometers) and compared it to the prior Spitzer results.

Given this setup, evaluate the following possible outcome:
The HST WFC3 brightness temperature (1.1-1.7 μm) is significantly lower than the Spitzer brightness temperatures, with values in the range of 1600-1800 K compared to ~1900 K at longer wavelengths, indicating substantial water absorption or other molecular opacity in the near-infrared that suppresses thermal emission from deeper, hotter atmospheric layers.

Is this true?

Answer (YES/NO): NO